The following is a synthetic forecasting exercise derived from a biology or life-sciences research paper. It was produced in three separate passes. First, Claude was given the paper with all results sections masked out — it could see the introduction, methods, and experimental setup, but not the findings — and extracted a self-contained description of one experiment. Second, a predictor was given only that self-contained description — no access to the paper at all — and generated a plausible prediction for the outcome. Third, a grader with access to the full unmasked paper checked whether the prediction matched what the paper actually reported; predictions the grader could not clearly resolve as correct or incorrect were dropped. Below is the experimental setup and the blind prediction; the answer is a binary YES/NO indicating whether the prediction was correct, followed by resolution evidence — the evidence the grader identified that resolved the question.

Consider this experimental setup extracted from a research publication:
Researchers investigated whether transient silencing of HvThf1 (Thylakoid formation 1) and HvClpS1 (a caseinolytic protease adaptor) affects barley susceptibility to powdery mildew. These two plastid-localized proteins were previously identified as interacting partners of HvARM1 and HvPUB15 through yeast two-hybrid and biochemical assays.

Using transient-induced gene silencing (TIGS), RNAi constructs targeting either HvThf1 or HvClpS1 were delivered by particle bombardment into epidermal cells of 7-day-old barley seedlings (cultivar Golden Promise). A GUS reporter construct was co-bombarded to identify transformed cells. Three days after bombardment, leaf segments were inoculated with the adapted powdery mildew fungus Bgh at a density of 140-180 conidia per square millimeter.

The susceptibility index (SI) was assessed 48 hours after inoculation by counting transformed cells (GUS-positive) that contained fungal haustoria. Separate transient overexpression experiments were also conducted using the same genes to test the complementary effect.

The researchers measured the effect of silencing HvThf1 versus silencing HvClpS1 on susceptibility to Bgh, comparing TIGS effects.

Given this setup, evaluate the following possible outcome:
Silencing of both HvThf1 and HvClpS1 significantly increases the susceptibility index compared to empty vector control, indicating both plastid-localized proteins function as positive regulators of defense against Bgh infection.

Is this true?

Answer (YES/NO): NO